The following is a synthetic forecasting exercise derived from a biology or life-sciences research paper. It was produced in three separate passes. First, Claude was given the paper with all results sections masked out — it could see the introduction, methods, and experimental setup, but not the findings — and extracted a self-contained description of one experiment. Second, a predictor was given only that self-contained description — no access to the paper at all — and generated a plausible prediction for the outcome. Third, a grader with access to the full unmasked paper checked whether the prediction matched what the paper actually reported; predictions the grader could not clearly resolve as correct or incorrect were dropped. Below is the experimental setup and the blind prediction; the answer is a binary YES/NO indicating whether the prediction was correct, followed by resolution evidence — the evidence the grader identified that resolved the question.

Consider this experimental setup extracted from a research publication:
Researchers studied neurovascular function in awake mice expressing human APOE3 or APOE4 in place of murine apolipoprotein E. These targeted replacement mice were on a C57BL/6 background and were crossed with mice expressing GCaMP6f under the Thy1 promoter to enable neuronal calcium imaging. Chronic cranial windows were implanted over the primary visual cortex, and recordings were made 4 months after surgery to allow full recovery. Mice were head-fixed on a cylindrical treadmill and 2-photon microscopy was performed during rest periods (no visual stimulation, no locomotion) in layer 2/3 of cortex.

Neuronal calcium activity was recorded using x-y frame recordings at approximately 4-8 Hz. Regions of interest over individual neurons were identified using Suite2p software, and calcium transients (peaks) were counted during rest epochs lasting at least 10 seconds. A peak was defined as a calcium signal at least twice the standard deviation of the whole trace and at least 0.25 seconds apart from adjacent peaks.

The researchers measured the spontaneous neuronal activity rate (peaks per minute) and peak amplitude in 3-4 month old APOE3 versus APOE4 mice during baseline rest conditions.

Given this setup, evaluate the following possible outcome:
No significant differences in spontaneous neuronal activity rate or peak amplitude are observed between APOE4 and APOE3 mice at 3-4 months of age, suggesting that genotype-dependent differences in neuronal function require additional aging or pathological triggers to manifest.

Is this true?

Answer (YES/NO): YES